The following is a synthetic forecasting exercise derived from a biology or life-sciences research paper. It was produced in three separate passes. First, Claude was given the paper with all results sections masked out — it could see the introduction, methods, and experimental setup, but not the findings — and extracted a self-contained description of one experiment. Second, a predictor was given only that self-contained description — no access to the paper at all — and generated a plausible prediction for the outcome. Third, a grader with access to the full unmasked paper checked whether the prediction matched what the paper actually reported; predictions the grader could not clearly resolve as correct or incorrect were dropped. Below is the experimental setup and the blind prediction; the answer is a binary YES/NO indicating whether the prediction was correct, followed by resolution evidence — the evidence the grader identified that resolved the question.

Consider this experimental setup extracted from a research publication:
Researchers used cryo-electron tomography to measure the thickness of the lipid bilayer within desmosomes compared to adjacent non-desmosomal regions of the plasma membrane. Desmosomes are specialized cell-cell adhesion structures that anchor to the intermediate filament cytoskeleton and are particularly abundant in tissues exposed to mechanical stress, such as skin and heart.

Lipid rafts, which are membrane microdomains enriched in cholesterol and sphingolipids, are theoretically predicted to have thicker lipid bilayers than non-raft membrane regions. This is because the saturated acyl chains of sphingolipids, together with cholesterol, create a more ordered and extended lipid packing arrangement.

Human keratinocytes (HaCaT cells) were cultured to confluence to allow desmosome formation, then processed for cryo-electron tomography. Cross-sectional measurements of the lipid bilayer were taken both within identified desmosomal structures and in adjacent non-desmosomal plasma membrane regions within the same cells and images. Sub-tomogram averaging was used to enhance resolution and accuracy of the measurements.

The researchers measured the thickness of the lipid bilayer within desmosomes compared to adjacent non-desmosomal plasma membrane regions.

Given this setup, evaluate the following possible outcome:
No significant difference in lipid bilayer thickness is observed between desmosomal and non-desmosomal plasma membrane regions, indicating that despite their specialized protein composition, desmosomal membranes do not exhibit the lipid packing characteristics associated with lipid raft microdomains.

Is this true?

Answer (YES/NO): NO